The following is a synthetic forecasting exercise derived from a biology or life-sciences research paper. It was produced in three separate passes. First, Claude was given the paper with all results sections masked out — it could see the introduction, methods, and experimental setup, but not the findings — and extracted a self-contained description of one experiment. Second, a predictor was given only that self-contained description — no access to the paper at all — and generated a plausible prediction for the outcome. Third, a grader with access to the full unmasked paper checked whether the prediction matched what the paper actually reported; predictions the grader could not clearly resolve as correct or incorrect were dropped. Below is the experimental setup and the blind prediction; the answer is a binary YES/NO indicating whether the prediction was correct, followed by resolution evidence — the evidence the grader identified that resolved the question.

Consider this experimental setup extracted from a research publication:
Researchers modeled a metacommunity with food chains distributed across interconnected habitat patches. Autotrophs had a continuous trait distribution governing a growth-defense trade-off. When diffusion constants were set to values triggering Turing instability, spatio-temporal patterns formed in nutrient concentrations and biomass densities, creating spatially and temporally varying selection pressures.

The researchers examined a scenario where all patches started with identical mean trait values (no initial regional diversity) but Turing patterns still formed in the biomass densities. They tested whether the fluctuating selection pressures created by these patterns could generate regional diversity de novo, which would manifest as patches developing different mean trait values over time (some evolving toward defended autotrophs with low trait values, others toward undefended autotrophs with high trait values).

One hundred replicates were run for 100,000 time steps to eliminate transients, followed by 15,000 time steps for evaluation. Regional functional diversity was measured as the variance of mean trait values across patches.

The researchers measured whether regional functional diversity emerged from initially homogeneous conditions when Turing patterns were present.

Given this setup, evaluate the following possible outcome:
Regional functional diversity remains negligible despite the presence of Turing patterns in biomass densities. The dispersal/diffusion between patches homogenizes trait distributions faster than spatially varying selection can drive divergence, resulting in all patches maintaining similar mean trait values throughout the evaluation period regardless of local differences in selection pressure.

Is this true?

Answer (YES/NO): NO